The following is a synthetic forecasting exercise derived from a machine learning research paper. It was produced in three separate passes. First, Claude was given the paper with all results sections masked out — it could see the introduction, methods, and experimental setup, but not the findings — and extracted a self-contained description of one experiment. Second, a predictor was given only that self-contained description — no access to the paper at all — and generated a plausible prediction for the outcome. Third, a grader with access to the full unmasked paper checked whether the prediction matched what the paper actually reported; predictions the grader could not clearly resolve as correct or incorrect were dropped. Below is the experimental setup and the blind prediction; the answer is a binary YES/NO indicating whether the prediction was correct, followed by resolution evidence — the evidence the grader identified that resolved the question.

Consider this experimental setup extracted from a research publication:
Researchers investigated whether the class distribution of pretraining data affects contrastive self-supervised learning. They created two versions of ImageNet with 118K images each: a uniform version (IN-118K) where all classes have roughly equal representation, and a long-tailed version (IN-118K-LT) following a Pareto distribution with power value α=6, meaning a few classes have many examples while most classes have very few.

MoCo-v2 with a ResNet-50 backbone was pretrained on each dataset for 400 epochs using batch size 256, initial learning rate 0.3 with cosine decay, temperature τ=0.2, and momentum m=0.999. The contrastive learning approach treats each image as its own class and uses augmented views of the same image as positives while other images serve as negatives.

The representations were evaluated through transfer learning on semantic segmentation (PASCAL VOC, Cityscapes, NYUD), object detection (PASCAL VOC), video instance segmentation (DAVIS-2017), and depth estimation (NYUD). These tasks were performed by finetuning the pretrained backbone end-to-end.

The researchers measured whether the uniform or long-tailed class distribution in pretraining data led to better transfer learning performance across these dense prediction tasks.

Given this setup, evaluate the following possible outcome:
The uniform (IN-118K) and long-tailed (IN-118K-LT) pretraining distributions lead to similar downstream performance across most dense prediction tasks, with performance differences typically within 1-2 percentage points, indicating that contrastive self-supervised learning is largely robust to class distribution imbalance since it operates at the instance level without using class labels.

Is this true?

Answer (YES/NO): YES